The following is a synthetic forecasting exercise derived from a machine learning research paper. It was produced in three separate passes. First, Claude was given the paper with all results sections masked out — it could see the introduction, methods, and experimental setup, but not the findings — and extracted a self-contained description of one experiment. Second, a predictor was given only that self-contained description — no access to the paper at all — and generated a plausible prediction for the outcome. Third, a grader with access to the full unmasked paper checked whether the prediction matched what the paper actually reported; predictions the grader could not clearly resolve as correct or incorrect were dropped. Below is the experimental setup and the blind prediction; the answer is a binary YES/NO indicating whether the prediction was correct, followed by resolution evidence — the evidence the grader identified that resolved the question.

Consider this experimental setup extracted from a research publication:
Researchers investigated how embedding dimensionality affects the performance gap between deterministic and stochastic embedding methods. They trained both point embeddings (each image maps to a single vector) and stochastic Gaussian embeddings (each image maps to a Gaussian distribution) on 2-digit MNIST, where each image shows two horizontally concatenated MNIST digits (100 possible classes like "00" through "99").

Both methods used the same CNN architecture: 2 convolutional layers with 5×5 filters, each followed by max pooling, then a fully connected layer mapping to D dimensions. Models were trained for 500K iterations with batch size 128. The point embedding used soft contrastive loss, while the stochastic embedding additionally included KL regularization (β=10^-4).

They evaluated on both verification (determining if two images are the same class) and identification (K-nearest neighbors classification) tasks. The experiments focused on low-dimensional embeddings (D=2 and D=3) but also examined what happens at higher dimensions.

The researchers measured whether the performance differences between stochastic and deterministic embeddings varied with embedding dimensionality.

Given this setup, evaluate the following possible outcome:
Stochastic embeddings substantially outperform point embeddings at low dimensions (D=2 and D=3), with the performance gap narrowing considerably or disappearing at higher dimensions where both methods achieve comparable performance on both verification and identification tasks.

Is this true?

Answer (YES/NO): YES